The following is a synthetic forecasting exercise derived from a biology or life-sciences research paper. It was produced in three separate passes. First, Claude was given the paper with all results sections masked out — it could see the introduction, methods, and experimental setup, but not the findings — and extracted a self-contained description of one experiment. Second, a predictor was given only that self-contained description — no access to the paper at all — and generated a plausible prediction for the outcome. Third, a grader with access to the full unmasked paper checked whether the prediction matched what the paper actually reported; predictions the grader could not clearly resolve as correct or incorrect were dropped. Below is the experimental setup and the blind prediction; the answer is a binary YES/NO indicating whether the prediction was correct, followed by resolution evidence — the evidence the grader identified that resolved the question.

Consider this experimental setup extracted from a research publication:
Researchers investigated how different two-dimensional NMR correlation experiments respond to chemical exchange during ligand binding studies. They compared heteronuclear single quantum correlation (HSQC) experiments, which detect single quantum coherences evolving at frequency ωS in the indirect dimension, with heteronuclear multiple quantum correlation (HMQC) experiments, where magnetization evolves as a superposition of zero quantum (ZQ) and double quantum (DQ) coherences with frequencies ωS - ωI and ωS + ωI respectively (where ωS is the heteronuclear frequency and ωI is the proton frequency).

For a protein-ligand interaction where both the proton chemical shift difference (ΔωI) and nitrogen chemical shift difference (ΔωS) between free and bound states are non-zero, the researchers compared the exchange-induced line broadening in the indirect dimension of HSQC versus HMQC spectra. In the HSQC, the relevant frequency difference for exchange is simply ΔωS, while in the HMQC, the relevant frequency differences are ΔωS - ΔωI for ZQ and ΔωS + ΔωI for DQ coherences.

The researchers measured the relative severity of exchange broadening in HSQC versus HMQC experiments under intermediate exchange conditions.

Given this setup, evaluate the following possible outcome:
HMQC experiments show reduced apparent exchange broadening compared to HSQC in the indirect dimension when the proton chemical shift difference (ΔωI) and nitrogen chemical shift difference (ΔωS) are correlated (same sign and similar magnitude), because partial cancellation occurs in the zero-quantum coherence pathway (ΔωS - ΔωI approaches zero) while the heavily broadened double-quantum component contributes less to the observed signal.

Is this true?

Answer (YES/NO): NO